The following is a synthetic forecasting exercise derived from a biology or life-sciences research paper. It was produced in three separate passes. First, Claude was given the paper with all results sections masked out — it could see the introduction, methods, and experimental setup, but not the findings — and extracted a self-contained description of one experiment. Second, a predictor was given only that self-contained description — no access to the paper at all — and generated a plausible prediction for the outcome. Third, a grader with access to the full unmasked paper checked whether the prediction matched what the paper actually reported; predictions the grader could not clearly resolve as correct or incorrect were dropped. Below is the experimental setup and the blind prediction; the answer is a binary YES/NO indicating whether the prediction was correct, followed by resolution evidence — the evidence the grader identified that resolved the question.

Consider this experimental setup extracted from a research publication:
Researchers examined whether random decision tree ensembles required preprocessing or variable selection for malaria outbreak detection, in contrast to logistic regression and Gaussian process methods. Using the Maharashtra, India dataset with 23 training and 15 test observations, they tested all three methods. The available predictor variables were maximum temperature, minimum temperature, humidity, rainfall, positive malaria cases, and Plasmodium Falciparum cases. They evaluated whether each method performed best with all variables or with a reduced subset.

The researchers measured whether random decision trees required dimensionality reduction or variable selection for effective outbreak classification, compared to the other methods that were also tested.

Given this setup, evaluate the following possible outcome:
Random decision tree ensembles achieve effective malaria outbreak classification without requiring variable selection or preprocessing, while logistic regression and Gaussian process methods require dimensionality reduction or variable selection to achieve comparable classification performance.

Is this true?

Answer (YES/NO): YES